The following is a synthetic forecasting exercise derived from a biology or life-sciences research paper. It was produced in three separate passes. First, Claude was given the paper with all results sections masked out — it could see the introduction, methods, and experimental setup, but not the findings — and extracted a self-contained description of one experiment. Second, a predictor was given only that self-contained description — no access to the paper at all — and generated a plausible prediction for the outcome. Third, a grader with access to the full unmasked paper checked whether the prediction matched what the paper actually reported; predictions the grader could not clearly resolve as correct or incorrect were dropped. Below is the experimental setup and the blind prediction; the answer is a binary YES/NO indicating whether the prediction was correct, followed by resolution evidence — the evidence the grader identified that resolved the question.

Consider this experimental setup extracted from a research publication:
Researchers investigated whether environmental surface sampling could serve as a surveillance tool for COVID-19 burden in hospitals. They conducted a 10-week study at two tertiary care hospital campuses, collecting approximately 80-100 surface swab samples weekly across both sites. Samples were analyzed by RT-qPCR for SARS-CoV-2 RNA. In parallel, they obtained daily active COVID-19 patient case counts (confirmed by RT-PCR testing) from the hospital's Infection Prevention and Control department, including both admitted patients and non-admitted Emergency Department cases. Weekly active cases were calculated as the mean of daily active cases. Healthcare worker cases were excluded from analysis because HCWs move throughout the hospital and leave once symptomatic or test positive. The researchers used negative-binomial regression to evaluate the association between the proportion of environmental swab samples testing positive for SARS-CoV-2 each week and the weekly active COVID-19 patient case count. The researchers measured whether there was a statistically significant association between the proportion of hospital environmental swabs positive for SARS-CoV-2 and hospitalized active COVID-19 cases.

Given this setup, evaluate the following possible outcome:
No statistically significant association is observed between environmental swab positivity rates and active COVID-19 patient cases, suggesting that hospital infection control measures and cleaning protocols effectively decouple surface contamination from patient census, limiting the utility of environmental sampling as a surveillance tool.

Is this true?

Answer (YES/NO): NO